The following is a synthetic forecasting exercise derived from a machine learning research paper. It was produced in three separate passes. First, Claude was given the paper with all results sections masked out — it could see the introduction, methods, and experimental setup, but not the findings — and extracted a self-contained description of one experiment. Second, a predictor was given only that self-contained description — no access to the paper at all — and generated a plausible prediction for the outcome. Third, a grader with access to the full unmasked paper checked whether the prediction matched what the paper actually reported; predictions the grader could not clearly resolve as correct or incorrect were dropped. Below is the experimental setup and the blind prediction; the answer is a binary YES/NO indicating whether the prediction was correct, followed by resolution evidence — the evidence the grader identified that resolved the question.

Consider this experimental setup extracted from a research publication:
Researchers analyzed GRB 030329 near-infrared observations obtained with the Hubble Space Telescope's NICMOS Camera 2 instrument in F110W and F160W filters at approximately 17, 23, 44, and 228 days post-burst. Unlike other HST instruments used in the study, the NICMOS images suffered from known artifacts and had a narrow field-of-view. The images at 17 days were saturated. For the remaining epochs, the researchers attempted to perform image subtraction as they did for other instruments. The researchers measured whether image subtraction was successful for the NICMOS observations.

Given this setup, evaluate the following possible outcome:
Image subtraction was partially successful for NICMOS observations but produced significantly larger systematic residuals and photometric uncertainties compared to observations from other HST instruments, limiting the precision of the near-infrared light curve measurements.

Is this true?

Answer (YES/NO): NO